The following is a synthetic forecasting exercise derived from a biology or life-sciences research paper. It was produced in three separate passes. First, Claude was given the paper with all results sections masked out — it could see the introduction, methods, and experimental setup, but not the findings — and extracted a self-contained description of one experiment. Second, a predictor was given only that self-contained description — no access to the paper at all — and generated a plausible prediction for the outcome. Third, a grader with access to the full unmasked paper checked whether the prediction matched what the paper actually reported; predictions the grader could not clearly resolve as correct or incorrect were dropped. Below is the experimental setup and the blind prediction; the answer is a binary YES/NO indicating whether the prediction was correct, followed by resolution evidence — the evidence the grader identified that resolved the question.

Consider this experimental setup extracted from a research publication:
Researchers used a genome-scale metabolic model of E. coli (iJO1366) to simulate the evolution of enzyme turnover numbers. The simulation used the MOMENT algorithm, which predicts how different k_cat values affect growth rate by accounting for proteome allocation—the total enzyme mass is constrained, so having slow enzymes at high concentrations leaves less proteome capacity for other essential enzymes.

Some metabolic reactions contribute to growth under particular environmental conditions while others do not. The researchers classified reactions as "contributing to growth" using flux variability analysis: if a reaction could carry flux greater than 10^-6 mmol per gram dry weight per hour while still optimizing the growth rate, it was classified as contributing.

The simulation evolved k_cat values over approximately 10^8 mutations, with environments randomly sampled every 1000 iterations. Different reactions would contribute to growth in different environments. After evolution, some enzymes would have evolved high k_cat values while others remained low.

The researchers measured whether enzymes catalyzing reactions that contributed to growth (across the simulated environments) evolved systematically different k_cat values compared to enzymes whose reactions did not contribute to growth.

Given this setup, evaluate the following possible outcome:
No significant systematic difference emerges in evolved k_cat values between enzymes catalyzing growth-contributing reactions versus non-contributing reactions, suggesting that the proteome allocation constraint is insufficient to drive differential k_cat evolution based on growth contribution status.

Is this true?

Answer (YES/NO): NO